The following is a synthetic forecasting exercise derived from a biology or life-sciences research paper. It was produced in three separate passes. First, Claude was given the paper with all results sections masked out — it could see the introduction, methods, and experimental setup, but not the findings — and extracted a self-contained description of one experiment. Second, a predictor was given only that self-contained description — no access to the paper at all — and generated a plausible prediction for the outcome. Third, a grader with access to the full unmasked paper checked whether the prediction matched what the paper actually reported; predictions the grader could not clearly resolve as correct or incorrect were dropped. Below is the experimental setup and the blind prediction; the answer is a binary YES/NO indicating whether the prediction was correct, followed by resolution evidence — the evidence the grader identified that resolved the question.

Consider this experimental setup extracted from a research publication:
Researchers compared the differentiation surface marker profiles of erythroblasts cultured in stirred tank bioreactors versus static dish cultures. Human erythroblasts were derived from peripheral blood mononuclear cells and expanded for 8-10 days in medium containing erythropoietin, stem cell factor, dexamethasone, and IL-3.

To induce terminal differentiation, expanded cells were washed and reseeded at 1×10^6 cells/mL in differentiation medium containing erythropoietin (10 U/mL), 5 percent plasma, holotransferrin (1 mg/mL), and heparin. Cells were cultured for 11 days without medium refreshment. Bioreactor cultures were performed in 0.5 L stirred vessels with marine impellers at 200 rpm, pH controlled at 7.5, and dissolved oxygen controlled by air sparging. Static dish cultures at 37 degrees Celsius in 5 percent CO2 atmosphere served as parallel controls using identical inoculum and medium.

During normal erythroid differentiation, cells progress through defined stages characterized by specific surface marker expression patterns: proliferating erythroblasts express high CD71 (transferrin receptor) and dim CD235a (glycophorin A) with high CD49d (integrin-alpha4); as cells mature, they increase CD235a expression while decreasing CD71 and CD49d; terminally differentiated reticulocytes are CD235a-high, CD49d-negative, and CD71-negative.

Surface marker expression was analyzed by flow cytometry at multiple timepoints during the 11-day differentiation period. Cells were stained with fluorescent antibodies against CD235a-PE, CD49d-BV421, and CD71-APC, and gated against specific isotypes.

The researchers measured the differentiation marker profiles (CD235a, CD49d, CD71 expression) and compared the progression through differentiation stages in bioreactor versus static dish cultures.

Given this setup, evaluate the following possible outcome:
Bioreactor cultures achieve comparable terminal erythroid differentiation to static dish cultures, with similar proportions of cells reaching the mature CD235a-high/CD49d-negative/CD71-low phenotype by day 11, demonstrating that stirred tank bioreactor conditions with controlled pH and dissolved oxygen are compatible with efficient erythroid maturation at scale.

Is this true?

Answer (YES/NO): YES